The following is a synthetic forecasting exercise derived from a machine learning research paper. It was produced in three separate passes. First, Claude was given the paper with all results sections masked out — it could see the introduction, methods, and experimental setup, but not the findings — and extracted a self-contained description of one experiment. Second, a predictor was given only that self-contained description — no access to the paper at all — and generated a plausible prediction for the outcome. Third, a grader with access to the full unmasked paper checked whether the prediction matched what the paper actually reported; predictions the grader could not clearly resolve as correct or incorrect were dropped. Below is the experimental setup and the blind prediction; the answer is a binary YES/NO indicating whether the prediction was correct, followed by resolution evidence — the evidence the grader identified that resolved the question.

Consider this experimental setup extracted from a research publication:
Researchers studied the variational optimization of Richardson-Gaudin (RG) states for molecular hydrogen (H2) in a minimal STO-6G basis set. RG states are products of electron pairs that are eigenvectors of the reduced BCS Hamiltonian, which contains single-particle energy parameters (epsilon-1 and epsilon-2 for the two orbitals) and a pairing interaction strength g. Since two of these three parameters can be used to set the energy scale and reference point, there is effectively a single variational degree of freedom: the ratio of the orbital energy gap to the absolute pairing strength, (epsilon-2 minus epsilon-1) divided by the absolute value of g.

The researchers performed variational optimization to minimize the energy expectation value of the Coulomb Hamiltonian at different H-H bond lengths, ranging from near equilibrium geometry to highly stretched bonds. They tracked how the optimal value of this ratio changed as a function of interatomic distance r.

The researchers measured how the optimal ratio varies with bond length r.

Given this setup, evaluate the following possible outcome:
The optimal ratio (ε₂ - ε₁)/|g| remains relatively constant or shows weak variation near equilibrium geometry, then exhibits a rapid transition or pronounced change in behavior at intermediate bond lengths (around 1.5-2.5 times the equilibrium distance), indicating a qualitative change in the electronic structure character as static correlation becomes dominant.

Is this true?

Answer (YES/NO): NO